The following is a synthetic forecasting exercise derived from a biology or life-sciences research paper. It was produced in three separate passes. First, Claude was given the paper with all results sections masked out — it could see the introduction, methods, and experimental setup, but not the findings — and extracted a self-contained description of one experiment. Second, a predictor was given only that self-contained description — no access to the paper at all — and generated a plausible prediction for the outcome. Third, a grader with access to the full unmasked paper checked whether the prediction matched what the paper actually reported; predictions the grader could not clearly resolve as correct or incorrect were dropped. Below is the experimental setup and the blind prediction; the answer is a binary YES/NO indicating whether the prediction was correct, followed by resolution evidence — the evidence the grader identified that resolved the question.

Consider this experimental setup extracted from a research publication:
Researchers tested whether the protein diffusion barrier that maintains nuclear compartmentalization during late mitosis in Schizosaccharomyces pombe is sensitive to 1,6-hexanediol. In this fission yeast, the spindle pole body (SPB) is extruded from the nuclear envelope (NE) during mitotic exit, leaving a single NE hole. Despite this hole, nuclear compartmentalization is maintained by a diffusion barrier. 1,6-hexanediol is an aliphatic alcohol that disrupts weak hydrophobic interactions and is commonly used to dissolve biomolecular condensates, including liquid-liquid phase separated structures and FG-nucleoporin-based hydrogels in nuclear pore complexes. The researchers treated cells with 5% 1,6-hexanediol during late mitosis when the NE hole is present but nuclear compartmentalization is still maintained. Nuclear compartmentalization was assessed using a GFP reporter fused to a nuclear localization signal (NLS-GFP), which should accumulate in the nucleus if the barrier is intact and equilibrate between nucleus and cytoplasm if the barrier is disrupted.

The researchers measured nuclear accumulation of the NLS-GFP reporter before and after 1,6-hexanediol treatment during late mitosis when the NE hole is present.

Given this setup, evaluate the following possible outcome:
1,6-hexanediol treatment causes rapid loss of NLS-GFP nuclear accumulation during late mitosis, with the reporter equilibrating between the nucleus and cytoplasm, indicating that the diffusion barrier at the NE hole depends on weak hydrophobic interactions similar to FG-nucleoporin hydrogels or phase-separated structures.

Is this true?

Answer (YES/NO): NO